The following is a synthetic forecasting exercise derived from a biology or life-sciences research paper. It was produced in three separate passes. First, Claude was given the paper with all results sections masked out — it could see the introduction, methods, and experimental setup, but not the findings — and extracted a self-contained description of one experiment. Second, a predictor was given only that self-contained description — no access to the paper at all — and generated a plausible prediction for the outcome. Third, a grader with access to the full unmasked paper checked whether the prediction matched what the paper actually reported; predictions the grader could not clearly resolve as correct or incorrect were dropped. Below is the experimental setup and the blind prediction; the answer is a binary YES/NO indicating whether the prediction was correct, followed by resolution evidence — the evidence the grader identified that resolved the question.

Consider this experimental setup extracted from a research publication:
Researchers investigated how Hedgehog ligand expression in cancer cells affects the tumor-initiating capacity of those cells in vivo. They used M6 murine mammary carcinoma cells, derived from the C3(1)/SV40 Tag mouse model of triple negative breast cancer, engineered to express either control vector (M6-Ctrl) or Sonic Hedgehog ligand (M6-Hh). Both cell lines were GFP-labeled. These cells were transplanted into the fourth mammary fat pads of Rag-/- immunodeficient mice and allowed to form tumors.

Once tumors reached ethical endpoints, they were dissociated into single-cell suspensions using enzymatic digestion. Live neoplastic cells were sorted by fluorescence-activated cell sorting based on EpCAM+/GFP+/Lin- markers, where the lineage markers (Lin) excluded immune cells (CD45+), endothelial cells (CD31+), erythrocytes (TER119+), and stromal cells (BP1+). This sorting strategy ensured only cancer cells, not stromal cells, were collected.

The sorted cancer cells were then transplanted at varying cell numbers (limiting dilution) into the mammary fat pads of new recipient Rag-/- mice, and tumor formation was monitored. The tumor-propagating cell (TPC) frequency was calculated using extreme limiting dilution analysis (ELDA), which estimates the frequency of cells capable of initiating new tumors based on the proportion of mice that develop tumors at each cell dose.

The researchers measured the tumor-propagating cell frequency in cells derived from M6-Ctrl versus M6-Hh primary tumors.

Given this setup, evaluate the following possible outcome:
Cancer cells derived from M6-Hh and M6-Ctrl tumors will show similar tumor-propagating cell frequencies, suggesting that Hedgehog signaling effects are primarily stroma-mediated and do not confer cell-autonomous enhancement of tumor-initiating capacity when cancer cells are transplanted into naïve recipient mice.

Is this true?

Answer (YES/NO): NO